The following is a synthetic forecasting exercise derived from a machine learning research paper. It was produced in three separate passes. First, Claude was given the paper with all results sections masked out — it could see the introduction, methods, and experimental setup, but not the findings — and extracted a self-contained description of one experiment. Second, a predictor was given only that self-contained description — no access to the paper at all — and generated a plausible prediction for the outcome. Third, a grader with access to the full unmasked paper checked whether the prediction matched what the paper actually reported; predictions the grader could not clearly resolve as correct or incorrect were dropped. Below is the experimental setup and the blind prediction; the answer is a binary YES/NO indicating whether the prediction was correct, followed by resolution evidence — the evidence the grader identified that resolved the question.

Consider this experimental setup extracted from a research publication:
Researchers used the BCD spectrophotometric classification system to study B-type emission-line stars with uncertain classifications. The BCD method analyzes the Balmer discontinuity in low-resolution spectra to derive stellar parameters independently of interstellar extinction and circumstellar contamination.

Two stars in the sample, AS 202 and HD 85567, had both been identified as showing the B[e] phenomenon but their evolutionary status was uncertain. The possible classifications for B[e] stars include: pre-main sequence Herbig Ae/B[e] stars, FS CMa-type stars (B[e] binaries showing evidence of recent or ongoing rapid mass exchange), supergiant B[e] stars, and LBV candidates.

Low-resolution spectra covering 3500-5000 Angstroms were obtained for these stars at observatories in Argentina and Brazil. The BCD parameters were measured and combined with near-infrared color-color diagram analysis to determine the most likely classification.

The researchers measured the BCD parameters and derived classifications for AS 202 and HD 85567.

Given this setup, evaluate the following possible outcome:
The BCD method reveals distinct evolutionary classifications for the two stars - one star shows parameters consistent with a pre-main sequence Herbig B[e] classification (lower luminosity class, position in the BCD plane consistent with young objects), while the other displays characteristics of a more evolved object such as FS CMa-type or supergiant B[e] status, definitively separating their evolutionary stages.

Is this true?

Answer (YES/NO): NO